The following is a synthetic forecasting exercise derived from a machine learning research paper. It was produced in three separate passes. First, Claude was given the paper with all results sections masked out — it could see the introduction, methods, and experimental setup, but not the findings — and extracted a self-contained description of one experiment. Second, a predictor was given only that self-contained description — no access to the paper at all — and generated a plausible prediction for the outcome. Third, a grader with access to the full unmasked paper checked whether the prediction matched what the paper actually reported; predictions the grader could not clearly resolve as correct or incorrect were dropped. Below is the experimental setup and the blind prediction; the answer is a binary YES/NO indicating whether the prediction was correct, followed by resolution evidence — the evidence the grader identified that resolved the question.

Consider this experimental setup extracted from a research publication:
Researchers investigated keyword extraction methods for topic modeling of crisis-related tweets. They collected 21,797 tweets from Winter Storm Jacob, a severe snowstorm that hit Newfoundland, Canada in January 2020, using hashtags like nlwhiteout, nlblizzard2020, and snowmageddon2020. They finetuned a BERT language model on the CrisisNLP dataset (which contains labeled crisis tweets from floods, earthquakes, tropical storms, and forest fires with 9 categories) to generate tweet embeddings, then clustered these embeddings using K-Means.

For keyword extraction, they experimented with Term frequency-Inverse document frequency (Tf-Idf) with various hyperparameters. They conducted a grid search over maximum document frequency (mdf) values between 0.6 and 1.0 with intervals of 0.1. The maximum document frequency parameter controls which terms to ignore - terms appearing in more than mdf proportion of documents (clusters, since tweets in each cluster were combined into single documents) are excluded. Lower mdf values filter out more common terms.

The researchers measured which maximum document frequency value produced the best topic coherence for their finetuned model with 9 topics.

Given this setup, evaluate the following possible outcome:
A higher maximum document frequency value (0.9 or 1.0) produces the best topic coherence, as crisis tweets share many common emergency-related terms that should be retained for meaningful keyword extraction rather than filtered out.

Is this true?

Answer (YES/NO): NO